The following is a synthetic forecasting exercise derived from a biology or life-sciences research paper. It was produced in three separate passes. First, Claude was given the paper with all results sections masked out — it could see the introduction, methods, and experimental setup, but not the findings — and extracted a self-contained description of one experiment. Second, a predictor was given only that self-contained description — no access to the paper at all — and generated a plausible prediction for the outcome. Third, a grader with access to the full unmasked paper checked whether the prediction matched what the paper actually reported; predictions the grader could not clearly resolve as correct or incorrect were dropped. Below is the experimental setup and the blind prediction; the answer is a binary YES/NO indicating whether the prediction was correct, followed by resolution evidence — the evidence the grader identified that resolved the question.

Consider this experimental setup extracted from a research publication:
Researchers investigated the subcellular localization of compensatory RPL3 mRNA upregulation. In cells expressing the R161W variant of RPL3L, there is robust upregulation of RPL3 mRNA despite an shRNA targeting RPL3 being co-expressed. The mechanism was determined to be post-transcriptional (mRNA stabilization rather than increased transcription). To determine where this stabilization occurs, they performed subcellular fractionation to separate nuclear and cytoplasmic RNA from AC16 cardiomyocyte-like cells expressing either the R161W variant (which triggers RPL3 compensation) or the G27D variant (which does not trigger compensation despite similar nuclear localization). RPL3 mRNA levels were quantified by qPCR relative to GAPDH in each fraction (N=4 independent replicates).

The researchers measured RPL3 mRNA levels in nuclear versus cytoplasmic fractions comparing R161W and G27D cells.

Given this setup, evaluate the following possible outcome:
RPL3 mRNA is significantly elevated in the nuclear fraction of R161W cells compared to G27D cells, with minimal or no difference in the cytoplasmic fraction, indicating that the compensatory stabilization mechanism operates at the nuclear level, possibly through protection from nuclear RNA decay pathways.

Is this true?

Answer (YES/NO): NO